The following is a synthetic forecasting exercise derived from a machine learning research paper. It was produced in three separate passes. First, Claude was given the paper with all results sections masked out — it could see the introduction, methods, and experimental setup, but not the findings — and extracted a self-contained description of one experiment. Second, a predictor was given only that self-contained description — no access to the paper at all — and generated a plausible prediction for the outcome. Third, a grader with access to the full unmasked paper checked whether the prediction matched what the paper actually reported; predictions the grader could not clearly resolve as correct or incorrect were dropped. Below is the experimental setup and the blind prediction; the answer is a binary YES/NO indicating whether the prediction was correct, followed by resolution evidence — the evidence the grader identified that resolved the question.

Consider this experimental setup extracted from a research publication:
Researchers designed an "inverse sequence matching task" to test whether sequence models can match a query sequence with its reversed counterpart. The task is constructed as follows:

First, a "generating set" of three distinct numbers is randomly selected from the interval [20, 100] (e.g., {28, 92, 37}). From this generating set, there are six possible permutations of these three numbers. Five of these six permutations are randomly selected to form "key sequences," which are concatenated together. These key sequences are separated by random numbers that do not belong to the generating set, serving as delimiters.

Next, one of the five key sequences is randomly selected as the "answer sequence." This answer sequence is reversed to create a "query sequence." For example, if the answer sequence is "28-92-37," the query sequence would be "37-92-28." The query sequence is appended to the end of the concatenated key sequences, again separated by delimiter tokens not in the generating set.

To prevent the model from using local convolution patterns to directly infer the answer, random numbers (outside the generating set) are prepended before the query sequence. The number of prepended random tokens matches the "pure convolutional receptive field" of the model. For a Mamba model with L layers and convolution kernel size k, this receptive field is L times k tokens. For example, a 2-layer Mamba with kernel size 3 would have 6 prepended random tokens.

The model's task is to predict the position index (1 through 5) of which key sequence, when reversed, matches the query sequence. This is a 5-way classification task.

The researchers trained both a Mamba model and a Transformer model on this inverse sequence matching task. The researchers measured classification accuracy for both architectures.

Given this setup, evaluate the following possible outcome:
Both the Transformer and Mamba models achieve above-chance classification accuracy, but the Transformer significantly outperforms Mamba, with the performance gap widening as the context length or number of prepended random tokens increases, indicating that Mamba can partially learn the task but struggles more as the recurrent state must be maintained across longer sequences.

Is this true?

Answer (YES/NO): NO